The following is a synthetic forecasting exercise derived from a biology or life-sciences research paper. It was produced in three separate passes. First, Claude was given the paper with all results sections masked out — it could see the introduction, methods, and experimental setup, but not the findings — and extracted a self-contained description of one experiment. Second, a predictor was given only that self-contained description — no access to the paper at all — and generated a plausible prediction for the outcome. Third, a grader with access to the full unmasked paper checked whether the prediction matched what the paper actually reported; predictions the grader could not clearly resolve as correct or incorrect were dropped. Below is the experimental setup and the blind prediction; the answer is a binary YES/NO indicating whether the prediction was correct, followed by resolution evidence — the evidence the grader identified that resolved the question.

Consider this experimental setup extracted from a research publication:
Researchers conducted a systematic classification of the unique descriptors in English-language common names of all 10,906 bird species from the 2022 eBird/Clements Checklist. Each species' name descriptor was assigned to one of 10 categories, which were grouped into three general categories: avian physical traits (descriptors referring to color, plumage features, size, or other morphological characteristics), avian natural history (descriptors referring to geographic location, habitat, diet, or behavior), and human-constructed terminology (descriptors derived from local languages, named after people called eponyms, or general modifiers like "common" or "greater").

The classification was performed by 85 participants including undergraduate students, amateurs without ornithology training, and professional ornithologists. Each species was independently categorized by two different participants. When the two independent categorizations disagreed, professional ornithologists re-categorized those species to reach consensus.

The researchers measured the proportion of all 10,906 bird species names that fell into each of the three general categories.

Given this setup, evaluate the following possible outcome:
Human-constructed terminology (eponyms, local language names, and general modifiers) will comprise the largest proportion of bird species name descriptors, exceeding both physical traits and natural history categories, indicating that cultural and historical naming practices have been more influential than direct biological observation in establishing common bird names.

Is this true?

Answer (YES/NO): NO